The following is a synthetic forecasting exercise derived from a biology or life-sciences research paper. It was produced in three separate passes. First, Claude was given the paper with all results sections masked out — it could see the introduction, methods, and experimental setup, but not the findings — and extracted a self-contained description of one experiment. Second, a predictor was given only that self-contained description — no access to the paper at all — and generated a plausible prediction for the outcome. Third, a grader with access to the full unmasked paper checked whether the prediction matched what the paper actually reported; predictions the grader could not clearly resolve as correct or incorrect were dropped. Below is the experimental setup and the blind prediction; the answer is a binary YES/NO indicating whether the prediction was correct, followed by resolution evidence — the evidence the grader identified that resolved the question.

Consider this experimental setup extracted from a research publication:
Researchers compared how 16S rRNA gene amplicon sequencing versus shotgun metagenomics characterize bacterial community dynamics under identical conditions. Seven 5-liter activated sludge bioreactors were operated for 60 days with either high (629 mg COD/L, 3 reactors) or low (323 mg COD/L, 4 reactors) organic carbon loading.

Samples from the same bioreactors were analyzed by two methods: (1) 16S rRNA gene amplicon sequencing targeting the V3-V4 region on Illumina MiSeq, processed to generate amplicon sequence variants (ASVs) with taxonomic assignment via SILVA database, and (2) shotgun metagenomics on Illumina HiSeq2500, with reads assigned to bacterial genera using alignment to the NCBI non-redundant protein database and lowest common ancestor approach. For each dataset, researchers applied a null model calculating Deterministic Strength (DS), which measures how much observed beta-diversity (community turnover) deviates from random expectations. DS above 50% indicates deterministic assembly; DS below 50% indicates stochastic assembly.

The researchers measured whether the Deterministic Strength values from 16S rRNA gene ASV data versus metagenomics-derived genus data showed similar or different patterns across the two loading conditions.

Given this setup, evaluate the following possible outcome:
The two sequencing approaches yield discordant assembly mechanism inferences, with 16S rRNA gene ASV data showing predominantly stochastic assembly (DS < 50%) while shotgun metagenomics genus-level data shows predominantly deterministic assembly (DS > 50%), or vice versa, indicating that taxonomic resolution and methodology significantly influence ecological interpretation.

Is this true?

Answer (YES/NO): YES